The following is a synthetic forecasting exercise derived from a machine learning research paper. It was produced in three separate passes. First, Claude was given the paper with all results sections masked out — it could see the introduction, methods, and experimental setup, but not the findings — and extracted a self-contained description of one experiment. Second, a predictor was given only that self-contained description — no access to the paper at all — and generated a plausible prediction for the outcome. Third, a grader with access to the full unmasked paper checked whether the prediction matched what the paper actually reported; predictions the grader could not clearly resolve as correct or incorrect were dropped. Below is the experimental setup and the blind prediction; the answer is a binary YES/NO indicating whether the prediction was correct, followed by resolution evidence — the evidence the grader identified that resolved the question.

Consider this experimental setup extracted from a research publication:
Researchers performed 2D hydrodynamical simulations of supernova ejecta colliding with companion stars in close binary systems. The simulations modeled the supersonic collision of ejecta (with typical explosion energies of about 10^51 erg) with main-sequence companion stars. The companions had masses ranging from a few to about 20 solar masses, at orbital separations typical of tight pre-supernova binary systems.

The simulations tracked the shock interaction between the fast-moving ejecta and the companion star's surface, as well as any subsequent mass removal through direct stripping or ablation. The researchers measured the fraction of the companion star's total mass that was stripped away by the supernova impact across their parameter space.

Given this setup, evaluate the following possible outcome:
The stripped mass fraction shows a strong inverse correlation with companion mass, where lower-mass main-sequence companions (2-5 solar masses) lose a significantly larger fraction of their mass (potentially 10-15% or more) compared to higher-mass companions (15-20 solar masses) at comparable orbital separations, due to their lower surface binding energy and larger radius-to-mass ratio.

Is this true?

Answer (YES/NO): NO